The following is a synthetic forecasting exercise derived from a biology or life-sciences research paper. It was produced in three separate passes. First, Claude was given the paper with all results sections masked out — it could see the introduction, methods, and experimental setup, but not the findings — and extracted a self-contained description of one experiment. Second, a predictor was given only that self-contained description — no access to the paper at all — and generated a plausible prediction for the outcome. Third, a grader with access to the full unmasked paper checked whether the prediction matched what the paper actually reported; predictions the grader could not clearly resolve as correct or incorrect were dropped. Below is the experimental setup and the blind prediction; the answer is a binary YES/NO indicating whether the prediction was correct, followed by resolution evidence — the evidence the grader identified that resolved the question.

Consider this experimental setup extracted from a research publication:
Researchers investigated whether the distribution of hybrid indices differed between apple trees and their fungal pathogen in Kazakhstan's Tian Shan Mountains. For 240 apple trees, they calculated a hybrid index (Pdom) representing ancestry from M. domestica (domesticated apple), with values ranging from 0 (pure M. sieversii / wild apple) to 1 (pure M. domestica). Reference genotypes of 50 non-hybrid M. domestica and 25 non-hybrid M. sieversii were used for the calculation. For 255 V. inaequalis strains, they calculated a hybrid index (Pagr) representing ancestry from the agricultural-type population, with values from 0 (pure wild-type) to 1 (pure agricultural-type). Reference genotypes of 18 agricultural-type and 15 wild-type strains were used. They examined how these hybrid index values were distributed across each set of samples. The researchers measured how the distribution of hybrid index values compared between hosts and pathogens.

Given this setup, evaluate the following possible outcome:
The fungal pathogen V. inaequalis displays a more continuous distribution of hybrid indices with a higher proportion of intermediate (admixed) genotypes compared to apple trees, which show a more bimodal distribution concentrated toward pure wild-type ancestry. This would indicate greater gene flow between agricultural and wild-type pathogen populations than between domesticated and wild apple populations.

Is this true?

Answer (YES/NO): NO